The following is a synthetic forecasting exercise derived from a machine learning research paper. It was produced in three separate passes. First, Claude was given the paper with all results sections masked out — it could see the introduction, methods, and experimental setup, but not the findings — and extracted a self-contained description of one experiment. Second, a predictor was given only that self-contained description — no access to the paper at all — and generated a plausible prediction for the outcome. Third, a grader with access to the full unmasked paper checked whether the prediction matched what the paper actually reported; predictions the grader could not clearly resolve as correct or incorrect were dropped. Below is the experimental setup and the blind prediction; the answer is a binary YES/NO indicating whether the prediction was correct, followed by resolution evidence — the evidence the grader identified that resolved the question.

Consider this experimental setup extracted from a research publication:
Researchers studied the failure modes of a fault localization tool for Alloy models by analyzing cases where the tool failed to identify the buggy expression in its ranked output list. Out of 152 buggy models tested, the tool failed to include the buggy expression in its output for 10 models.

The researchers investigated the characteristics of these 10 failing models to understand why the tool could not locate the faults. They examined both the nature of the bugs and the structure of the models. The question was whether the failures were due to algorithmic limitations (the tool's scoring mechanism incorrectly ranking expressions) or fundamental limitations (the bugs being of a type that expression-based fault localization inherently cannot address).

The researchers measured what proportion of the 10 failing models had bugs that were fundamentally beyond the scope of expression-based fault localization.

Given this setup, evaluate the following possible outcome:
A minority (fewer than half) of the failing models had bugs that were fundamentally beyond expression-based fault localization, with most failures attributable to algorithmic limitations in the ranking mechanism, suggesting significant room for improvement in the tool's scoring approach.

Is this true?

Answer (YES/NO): NO